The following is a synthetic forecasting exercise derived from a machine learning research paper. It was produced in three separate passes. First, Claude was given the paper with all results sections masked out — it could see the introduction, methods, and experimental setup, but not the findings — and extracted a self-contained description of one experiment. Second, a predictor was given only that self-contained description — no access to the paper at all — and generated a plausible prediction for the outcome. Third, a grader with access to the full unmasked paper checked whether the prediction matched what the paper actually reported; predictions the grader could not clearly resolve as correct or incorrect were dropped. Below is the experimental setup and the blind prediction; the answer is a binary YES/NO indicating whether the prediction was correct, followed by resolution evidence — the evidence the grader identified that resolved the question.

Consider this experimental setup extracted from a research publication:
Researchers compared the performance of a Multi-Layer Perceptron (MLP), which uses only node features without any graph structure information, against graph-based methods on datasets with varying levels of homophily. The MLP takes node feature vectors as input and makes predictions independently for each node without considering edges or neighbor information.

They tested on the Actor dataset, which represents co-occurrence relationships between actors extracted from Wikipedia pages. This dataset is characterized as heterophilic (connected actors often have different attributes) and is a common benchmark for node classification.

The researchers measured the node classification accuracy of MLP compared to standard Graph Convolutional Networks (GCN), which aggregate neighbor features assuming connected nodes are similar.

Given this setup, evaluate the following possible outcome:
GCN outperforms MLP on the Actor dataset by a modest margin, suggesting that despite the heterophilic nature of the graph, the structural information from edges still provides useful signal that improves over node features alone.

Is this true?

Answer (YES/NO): NO